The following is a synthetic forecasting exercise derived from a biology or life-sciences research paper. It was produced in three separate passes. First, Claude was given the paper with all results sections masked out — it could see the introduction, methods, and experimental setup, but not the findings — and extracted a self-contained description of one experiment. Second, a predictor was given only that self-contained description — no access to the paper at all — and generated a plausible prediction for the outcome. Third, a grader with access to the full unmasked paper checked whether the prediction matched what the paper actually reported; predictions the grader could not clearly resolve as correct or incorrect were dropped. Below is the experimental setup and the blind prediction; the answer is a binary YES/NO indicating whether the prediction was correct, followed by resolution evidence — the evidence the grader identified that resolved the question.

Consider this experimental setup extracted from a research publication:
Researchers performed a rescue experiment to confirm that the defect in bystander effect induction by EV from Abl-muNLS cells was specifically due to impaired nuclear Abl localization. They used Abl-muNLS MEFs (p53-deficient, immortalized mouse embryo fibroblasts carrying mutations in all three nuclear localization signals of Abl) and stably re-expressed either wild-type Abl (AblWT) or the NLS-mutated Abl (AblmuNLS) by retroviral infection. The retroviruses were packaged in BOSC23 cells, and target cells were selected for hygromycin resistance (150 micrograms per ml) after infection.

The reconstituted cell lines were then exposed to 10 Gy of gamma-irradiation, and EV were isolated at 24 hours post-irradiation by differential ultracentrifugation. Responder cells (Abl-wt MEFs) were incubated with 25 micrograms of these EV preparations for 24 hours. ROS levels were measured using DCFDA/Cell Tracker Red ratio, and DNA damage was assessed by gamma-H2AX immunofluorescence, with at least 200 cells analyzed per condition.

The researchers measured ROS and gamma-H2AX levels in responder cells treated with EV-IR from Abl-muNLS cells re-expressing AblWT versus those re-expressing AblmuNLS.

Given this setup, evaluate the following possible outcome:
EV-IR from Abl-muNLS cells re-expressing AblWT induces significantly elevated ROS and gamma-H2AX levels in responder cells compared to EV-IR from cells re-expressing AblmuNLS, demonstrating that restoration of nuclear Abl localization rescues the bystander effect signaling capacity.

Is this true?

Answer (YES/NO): YES